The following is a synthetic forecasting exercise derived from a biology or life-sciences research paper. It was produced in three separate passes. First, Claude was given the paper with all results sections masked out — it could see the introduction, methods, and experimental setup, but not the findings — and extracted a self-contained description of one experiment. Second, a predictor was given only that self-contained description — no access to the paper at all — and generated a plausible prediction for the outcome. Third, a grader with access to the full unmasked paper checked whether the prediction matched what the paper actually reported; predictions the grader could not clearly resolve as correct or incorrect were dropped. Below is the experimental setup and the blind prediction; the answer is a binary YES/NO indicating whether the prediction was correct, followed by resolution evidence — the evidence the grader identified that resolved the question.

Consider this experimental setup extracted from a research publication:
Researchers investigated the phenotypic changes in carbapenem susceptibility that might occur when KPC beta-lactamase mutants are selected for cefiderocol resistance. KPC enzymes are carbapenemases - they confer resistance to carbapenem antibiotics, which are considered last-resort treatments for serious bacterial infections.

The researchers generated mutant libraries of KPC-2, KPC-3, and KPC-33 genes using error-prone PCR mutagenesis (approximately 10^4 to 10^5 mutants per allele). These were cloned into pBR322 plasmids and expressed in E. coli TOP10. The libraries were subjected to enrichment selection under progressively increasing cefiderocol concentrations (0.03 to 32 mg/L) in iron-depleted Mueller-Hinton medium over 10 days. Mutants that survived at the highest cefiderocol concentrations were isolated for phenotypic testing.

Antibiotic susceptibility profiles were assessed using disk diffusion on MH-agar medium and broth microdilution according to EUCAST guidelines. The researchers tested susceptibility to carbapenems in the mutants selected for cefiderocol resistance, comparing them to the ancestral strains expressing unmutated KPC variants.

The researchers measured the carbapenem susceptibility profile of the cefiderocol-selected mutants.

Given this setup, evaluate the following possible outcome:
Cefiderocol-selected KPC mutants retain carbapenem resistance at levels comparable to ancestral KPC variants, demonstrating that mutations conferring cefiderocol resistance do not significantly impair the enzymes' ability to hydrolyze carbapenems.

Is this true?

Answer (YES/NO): NO